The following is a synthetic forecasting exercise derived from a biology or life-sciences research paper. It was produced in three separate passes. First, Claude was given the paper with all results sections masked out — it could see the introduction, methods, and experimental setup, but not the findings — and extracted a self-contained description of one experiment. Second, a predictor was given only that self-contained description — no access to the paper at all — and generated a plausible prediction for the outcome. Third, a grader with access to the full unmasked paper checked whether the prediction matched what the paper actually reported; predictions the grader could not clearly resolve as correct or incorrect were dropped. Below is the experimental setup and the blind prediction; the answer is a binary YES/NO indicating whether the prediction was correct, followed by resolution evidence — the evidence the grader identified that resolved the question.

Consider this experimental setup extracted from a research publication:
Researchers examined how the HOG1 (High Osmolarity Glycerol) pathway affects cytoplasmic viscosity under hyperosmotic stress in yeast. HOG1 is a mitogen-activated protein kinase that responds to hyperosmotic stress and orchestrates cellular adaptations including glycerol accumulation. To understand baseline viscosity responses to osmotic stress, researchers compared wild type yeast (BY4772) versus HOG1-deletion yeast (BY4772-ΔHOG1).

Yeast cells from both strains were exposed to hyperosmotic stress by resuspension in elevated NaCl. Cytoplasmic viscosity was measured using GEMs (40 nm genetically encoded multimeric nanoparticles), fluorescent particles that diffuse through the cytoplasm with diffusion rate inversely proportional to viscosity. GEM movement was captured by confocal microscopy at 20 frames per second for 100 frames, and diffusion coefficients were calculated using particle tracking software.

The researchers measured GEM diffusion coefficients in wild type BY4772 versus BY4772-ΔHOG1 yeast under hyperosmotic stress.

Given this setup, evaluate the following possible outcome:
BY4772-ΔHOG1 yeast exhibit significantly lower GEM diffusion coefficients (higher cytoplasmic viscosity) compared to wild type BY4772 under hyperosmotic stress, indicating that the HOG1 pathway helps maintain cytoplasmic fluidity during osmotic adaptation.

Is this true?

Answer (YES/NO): NO